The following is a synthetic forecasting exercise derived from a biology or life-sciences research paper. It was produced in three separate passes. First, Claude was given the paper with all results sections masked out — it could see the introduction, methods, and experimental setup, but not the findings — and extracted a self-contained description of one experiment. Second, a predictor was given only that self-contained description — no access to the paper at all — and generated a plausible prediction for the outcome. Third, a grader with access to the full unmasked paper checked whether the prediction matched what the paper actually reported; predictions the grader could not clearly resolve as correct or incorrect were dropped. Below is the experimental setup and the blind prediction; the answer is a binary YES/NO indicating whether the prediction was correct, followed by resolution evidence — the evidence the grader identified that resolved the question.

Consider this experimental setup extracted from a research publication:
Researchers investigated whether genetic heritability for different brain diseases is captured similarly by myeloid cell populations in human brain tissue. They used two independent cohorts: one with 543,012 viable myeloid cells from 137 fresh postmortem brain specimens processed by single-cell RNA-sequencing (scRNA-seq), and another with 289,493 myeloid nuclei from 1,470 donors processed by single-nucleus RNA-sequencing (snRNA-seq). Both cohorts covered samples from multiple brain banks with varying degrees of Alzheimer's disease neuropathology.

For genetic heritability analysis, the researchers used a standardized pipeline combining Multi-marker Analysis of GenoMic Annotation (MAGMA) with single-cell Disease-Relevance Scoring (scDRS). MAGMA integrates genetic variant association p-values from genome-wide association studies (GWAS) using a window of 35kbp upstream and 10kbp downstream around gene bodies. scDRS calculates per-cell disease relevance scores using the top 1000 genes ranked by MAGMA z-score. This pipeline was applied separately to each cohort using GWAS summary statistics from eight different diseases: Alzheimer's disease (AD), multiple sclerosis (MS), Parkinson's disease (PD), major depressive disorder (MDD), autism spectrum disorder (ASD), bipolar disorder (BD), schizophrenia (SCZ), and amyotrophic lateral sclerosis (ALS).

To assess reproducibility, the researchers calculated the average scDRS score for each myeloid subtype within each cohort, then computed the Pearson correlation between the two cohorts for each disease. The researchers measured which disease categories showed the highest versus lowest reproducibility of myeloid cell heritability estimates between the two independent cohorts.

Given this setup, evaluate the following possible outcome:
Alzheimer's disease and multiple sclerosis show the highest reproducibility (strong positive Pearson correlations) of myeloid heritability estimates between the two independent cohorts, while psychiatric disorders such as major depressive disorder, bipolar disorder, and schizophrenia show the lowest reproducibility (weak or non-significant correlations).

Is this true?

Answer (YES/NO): NO